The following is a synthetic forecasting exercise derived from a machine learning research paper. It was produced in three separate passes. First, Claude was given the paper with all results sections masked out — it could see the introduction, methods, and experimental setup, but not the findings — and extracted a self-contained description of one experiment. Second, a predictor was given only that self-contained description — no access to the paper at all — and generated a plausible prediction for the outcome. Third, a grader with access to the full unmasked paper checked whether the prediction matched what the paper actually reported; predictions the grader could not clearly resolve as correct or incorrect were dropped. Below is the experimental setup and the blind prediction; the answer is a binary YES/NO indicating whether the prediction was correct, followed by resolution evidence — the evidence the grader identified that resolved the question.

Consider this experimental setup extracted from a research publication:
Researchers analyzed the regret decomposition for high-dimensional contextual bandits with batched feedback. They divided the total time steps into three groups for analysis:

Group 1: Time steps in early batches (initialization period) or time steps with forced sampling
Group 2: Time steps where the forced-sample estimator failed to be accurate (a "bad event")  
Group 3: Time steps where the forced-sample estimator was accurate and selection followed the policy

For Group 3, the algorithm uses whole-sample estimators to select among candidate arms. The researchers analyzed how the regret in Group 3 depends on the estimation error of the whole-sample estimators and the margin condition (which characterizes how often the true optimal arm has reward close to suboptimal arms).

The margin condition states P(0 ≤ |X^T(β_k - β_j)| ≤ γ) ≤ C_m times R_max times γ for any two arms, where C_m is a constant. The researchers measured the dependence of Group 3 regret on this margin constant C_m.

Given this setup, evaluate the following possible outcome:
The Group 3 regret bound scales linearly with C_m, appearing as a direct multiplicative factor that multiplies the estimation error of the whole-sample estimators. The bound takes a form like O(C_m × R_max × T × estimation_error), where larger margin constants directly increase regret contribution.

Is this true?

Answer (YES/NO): NO